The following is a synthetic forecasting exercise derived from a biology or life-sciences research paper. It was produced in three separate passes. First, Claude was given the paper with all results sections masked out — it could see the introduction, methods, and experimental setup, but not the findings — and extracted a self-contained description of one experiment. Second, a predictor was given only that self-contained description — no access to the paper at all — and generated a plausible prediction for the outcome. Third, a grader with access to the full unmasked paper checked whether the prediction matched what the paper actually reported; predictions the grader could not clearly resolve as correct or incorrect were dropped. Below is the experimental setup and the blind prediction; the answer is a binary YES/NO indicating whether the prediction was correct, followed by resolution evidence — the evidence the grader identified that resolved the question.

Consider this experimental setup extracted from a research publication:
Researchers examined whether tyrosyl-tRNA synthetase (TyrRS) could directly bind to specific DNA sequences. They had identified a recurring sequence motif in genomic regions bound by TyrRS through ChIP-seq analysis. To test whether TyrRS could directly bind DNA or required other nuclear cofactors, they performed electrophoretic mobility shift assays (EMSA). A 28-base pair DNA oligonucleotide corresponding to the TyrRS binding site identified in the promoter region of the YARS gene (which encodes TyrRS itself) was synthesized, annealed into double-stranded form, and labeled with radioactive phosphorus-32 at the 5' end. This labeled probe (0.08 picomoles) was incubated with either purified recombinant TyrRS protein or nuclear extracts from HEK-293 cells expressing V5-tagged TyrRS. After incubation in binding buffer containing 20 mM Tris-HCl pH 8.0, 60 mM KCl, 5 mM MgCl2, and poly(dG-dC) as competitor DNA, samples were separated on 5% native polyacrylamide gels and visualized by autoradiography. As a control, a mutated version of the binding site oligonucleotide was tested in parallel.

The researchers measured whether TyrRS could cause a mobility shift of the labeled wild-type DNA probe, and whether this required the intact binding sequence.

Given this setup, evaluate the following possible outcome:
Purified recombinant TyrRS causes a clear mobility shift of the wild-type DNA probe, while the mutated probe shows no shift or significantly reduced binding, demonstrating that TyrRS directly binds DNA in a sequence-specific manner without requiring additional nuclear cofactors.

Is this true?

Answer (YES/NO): YES